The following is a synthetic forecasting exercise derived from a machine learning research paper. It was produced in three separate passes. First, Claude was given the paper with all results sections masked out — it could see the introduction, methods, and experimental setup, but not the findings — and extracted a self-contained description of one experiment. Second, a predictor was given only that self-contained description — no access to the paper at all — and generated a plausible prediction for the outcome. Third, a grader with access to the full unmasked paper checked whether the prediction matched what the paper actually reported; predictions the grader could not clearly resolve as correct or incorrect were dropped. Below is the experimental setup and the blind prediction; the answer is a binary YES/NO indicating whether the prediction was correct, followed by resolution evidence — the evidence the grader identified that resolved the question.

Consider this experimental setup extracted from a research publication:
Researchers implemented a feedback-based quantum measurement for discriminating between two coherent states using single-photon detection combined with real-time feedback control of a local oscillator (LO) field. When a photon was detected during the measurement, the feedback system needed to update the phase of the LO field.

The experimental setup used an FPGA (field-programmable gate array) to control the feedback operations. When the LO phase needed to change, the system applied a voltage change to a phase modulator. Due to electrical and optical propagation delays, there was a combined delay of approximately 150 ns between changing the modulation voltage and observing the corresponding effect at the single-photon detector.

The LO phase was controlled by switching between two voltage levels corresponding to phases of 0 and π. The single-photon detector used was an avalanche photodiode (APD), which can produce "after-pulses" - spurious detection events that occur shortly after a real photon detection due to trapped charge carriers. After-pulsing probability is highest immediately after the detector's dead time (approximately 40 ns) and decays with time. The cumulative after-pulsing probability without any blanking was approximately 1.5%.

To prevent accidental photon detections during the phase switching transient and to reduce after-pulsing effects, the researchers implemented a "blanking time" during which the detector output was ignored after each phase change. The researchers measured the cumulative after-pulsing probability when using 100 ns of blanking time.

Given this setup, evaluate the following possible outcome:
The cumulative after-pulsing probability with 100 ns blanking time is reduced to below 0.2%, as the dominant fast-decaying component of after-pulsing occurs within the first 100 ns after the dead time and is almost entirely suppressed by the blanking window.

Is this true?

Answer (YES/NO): YES